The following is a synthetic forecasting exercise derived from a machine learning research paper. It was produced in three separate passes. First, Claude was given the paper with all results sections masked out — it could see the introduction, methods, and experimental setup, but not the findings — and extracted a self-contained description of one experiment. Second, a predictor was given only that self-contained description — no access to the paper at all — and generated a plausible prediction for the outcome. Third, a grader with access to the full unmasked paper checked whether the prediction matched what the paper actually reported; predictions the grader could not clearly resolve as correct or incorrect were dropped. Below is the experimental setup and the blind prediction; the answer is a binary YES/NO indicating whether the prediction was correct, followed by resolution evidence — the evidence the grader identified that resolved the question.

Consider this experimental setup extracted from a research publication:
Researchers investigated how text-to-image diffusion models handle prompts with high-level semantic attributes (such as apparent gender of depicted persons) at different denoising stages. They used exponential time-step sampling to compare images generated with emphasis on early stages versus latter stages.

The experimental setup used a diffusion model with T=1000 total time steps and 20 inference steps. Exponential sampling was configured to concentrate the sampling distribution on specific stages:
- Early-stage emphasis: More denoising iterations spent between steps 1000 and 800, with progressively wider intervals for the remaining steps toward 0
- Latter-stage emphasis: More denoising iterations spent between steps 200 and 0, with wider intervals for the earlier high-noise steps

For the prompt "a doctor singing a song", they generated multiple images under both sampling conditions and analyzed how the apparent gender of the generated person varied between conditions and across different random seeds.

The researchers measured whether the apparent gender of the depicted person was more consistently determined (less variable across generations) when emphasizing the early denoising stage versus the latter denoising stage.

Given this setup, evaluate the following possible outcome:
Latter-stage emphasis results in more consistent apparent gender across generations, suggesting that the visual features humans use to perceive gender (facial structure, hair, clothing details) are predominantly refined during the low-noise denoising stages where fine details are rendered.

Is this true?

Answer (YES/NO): NO